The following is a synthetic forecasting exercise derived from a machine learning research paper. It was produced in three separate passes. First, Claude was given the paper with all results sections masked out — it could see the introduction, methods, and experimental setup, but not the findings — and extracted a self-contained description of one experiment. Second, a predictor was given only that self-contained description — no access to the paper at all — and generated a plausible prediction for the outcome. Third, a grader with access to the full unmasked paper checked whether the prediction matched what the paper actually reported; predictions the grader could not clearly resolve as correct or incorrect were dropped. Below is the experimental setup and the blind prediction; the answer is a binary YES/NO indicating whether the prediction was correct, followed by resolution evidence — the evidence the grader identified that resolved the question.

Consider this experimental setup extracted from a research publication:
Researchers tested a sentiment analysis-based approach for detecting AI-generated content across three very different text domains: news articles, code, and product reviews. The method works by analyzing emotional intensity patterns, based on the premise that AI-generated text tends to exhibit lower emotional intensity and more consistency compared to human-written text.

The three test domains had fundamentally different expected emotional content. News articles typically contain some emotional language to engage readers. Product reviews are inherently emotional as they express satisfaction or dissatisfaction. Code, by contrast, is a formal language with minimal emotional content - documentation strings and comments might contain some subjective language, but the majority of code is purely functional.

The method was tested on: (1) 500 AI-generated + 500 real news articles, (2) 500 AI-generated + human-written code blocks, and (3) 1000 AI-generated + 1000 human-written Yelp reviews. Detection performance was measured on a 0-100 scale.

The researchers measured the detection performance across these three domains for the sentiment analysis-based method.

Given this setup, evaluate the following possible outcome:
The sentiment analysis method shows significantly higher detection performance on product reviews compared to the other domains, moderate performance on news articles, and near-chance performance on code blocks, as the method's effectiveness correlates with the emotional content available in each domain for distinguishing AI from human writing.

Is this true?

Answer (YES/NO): NO